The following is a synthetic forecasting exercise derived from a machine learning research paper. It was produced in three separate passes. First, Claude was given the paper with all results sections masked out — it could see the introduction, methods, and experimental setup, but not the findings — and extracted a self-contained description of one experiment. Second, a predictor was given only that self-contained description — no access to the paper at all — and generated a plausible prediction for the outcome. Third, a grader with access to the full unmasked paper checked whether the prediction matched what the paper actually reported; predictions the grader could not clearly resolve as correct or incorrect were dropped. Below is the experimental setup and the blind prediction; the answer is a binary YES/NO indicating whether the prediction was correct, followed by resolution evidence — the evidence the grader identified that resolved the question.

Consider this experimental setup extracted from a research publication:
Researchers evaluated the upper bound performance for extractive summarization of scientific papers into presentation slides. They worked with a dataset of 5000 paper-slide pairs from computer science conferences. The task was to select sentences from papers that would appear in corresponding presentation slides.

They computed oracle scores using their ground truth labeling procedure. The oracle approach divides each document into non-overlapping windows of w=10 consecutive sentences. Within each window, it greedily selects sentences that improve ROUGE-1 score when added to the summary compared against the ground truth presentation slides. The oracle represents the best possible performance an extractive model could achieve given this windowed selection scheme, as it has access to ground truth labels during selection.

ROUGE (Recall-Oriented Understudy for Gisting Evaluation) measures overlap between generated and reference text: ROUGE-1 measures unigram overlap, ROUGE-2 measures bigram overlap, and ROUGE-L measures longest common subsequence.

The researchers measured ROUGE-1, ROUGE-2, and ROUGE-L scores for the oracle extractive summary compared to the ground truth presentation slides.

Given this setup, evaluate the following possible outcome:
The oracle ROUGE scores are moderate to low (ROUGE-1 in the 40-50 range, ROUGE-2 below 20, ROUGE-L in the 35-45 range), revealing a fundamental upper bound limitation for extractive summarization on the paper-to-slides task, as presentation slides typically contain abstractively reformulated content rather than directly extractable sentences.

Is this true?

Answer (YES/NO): NO